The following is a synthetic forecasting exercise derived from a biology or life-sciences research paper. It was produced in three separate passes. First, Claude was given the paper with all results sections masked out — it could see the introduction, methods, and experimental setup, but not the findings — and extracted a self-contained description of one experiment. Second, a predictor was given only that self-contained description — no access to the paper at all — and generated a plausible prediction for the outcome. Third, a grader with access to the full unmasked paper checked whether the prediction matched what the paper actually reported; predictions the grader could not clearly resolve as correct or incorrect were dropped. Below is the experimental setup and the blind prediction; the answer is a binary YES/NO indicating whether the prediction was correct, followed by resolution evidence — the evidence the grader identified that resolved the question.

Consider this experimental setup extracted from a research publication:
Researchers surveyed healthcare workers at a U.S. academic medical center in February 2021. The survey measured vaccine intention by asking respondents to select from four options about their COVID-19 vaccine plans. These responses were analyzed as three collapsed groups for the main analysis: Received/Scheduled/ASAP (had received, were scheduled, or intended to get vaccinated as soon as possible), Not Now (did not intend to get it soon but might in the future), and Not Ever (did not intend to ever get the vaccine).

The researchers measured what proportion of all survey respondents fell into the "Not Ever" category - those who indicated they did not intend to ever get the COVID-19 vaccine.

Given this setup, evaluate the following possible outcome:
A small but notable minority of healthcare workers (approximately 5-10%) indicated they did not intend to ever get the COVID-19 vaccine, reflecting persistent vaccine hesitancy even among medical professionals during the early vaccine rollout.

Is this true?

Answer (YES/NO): NO